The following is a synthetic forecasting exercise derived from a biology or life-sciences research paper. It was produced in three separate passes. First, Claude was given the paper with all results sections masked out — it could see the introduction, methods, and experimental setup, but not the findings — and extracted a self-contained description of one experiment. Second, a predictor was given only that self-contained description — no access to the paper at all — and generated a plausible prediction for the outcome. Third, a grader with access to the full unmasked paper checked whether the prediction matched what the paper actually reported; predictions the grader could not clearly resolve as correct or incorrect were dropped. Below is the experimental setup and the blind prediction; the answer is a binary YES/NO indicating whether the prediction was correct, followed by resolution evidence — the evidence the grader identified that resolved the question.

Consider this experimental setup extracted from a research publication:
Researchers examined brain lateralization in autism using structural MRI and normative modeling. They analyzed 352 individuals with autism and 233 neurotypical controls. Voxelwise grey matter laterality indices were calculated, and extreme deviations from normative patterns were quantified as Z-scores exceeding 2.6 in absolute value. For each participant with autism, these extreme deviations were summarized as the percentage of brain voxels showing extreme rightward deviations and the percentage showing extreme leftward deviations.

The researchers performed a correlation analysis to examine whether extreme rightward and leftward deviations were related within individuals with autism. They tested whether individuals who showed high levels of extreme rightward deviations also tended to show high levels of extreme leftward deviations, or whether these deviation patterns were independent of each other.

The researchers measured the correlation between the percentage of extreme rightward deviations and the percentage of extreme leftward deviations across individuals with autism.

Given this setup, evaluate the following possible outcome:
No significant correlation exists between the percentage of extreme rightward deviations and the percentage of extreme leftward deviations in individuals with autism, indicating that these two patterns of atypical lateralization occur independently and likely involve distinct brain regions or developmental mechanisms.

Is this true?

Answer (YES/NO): NO